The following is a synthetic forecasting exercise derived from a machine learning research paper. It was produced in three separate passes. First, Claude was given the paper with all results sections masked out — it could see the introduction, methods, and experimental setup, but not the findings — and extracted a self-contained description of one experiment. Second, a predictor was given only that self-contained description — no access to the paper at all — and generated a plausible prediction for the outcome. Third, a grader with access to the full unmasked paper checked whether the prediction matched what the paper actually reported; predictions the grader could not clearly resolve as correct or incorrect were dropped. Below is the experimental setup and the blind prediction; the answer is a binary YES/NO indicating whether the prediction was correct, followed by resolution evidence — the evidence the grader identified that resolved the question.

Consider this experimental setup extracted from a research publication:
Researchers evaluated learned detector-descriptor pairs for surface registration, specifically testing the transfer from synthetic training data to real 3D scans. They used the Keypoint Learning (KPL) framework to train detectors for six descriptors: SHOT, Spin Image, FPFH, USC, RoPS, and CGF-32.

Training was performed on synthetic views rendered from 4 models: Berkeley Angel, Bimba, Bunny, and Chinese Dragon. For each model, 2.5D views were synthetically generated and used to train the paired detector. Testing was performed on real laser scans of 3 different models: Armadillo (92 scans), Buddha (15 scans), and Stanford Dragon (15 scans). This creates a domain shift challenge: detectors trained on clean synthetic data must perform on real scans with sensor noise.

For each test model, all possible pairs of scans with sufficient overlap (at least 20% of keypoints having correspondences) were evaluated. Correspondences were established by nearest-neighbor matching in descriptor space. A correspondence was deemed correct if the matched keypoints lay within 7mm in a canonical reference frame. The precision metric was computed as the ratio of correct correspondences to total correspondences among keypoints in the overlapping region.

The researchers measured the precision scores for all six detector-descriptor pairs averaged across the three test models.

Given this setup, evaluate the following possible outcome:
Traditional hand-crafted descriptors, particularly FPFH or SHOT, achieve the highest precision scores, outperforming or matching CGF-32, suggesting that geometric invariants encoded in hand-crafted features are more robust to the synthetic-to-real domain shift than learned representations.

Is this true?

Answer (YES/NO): NO